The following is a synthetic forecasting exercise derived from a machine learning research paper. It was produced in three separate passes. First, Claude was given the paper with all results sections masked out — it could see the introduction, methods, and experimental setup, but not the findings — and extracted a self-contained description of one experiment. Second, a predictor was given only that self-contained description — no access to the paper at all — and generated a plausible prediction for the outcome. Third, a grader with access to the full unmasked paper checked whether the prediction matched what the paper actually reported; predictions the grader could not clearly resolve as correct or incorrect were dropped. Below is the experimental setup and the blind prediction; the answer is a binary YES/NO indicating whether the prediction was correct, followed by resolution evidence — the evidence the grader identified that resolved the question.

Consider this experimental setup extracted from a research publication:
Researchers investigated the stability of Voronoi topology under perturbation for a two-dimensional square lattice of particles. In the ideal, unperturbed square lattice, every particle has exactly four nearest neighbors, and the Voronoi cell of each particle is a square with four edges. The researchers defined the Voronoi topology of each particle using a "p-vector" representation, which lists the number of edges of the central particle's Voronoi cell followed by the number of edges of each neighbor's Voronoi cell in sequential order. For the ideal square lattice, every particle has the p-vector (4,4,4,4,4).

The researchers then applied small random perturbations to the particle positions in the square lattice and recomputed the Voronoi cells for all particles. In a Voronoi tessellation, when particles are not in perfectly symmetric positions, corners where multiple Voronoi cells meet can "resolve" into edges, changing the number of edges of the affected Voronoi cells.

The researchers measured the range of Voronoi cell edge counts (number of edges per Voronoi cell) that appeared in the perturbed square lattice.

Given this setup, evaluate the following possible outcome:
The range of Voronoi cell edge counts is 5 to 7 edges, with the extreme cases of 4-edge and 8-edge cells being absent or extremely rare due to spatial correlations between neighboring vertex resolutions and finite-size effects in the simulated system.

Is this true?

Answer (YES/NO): NO